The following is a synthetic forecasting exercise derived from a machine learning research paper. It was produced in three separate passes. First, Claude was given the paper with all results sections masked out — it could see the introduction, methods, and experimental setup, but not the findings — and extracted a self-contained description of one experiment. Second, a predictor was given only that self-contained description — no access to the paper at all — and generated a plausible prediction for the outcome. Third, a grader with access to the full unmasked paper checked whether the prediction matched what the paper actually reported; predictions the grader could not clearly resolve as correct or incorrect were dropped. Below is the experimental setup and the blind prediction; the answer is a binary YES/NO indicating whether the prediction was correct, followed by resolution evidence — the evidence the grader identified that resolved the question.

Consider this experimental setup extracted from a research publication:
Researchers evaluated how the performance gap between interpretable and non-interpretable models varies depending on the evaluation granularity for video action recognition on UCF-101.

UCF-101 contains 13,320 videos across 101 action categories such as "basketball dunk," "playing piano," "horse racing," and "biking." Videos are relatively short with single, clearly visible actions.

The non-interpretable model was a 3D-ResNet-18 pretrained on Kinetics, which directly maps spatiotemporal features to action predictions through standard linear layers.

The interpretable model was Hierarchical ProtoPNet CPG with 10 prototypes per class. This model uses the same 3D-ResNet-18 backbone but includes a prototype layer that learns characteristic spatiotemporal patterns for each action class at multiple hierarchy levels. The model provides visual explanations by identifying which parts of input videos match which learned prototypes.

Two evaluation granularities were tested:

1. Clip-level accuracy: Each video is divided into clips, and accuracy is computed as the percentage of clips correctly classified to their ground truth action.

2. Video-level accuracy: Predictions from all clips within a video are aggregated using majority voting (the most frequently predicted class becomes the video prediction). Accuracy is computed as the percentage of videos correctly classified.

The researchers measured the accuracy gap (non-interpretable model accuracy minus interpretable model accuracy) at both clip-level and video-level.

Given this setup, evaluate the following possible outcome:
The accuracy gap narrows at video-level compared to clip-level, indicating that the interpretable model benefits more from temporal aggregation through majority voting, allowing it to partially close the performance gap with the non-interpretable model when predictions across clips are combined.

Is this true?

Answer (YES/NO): YES